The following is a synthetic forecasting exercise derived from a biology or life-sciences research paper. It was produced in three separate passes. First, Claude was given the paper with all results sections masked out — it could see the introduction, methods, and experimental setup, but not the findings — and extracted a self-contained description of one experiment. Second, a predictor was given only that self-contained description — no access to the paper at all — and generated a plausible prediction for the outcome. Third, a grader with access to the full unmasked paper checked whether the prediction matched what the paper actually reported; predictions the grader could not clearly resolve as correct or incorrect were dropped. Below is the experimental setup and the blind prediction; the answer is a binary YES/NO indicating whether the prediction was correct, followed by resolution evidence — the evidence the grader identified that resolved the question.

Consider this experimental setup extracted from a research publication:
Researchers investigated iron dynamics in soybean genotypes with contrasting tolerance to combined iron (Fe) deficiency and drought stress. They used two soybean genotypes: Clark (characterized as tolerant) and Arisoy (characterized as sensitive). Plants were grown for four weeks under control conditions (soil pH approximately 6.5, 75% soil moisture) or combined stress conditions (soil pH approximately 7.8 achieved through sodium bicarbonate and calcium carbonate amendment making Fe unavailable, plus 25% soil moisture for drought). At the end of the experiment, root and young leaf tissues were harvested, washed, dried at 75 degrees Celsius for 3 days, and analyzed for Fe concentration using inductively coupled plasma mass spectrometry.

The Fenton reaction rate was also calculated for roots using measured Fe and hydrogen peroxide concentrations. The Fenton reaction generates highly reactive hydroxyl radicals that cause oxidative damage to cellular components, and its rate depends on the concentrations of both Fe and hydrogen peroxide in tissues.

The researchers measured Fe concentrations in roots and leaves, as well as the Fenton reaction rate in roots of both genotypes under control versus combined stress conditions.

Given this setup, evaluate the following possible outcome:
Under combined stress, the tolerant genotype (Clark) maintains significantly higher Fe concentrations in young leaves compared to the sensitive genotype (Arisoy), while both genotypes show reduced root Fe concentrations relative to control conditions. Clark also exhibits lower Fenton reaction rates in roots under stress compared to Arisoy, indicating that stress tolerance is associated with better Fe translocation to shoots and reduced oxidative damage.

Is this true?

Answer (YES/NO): NO